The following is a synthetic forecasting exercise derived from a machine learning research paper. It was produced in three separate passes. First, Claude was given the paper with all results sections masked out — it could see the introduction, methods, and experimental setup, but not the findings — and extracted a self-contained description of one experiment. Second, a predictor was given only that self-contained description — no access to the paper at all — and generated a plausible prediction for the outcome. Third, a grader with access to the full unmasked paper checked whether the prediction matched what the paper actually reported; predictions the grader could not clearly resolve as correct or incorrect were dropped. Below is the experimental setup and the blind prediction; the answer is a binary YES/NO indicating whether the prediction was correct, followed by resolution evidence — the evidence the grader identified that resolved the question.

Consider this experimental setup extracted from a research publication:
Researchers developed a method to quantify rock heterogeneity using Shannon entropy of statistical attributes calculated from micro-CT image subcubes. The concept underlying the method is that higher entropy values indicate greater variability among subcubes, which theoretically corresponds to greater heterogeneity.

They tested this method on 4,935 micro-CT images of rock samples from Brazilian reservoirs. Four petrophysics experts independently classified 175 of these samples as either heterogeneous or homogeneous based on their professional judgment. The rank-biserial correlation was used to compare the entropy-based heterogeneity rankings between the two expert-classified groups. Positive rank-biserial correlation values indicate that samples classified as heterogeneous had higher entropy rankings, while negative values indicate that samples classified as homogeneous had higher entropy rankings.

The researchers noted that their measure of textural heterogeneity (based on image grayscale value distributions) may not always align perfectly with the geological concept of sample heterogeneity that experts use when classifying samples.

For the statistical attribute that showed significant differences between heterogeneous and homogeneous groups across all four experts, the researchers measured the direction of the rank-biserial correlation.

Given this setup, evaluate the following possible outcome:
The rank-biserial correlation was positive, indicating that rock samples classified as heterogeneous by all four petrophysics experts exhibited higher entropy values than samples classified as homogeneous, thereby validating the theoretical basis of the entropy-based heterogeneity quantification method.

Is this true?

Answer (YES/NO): YES